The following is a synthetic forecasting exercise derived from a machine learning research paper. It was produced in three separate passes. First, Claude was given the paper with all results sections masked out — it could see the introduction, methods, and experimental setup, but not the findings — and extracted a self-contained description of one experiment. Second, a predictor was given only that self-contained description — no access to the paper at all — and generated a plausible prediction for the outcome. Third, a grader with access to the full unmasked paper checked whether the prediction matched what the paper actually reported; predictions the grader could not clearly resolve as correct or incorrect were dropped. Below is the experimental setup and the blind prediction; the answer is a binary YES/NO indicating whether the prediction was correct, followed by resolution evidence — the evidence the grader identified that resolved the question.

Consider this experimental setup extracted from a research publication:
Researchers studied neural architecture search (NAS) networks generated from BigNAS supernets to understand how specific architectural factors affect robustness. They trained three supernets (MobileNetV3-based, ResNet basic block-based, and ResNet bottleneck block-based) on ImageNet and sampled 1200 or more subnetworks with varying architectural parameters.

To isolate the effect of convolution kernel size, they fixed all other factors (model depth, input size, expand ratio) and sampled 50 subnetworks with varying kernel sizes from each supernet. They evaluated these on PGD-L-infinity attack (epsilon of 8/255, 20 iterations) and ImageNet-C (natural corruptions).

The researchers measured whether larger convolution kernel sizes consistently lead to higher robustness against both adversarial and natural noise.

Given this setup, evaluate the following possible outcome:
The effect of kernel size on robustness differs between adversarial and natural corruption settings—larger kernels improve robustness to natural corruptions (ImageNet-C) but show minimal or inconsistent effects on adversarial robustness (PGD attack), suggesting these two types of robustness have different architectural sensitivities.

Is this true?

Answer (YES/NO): NO